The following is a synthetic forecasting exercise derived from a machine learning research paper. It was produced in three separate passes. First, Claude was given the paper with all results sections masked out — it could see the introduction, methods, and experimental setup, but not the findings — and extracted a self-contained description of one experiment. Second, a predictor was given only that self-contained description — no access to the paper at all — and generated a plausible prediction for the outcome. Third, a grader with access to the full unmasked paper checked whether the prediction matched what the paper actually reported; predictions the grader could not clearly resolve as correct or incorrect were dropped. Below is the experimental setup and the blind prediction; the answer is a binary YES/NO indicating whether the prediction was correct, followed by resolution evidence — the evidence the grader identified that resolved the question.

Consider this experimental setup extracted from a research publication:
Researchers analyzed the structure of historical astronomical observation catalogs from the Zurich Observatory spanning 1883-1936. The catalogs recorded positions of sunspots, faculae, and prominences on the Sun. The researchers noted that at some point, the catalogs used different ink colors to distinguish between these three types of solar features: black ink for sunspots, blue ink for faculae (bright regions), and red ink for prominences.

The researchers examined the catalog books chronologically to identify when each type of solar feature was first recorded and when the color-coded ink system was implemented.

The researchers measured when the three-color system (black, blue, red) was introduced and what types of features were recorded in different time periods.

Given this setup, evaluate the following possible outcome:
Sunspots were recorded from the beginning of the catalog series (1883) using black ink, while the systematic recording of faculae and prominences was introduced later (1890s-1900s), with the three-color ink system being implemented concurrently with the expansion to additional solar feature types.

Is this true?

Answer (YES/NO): NO